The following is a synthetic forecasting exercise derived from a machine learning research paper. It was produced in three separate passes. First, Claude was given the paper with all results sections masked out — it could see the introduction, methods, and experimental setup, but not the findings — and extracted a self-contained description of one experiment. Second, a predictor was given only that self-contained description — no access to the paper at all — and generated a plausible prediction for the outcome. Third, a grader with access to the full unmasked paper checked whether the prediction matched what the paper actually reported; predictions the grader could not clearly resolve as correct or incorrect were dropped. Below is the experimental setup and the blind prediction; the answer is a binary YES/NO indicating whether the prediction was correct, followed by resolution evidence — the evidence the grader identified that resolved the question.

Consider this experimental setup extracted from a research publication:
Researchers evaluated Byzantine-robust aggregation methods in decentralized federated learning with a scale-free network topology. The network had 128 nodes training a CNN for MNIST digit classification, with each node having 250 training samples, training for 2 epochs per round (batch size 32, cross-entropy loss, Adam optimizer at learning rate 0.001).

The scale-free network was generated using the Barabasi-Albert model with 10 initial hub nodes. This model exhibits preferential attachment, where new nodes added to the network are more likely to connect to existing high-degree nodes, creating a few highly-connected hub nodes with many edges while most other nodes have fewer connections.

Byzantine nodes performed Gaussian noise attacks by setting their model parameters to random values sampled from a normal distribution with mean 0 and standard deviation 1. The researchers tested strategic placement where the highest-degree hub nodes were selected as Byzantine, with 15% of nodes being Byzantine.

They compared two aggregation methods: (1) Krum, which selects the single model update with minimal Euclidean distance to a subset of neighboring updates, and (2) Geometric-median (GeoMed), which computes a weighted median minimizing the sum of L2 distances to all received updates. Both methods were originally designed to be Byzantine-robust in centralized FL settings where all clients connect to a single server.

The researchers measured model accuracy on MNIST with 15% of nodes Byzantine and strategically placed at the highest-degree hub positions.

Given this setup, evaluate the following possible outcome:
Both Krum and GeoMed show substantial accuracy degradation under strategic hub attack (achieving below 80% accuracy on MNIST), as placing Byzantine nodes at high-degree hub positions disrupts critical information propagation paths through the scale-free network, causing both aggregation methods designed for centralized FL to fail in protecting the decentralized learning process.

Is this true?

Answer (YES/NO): NO